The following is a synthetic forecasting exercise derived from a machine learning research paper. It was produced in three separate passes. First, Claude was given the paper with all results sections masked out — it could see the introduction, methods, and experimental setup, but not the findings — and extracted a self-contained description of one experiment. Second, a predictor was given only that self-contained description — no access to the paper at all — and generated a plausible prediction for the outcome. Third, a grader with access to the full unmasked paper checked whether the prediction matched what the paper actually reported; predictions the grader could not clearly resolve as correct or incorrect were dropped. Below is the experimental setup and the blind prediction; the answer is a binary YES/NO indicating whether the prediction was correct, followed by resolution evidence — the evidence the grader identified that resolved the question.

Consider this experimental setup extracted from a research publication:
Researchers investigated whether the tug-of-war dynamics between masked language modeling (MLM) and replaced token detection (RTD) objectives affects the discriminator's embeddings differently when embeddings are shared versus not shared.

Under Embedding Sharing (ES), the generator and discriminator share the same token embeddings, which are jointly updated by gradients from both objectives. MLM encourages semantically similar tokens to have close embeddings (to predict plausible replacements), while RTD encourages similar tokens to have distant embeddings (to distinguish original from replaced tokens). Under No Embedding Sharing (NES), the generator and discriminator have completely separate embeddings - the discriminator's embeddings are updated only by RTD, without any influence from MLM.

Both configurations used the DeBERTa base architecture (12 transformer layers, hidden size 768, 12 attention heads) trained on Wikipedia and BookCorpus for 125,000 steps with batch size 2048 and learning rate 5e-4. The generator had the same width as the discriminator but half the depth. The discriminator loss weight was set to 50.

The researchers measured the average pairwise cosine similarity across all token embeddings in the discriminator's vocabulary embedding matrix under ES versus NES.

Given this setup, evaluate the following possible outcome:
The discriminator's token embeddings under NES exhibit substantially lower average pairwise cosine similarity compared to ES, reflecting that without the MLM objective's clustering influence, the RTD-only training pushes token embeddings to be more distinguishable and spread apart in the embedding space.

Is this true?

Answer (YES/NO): NO